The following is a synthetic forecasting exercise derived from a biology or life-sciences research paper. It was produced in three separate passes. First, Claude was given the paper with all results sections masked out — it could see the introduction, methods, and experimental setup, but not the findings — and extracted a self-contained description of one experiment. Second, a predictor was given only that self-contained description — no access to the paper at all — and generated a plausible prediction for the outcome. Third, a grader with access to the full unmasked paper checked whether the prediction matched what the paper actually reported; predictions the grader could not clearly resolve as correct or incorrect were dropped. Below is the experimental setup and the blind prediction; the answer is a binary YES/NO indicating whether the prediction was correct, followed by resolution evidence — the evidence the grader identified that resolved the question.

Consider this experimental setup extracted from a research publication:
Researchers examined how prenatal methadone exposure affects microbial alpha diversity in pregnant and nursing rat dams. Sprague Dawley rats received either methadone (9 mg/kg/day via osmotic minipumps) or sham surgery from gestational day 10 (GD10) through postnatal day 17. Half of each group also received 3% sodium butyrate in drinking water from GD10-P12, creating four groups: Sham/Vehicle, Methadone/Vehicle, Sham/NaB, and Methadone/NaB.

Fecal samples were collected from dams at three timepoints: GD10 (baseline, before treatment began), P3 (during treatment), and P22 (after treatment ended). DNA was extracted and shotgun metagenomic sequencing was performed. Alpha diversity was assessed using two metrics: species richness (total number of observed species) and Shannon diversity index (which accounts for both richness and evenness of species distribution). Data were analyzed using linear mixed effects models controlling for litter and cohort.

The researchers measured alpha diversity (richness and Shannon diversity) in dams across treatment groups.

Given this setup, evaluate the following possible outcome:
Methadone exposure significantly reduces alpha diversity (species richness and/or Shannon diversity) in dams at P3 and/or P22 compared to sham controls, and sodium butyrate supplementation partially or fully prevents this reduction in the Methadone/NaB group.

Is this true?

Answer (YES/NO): NO